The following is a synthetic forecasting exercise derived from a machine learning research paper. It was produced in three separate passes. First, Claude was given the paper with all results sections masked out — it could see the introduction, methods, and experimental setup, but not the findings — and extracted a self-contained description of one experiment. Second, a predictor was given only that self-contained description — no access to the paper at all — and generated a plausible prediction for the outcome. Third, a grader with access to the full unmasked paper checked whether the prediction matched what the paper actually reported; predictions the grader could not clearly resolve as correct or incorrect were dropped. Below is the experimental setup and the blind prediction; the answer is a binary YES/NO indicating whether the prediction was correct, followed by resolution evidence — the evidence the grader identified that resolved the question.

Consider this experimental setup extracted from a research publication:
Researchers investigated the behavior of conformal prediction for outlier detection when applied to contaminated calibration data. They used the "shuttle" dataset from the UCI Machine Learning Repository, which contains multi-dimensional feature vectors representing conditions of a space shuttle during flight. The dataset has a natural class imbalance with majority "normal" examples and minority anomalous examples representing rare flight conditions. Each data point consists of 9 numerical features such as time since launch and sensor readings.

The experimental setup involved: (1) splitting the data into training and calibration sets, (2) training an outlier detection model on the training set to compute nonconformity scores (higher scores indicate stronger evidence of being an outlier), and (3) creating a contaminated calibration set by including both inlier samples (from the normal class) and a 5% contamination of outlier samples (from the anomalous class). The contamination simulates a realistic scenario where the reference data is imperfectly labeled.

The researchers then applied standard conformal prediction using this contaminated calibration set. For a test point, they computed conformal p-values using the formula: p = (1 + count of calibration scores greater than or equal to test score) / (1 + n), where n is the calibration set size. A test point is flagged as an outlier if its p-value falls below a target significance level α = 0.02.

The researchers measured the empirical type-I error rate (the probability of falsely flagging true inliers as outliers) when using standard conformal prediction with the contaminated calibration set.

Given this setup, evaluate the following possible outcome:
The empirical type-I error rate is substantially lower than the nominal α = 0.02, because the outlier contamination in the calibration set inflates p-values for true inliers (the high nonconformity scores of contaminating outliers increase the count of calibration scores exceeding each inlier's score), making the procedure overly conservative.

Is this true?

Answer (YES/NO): YES